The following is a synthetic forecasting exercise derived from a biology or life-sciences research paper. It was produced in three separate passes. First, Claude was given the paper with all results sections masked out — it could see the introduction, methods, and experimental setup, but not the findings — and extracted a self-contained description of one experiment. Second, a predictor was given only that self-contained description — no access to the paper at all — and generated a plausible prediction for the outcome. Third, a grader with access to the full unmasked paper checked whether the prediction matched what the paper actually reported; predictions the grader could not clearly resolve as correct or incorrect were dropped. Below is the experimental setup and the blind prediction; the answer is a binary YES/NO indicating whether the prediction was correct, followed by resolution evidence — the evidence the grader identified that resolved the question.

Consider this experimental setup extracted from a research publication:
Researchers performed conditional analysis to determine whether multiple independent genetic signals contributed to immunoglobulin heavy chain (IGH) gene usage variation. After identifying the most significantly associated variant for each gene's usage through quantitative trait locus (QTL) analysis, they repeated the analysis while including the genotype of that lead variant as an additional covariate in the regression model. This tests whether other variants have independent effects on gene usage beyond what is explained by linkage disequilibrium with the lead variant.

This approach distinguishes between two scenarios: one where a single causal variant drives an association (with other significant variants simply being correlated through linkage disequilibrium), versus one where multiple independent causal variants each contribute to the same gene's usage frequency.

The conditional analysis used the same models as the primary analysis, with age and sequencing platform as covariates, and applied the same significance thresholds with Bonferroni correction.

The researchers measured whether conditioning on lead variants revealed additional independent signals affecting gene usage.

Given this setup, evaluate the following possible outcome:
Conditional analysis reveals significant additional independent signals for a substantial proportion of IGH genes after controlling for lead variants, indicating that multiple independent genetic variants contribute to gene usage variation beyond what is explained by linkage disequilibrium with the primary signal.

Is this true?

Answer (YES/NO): NO